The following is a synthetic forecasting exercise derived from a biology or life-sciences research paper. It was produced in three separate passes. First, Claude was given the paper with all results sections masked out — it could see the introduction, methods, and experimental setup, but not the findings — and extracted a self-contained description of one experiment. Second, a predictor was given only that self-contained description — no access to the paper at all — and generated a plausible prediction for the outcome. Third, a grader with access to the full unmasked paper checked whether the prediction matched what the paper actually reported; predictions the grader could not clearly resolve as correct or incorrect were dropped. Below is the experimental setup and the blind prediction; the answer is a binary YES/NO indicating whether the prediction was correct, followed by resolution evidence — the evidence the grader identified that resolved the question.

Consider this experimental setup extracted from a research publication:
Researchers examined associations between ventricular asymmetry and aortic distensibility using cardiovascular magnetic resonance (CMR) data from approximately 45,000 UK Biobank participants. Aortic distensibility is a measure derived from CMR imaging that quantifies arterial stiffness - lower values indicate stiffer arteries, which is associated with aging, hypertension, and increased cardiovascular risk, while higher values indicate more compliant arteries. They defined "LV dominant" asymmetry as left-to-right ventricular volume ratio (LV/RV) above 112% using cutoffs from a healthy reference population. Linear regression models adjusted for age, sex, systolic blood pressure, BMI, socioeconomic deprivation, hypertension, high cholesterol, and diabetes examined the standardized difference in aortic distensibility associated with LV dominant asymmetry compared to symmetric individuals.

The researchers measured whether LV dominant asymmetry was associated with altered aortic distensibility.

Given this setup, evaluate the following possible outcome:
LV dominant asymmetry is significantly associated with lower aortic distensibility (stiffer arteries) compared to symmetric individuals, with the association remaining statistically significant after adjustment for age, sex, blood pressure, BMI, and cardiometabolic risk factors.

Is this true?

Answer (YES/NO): YES